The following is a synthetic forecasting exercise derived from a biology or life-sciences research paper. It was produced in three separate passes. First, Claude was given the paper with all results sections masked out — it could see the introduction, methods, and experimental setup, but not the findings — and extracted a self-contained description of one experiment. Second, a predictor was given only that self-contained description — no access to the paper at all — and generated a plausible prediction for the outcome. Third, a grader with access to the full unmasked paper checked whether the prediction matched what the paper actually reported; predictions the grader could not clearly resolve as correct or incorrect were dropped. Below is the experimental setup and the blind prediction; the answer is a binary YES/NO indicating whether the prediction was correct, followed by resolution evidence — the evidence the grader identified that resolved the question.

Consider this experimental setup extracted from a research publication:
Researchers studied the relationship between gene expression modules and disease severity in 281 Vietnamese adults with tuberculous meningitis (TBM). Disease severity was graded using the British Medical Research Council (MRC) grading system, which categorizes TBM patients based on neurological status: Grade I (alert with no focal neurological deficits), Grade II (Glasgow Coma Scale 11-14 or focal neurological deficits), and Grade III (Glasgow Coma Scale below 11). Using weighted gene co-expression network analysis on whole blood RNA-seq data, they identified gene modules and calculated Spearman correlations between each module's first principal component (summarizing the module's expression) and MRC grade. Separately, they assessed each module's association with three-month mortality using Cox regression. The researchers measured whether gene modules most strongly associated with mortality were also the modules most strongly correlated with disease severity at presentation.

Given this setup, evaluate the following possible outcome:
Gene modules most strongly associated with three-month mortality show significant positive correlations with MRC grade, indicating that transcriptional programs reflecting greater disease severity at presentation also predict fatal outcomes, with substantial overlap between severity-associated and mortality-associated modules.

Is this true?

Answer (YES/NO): NO